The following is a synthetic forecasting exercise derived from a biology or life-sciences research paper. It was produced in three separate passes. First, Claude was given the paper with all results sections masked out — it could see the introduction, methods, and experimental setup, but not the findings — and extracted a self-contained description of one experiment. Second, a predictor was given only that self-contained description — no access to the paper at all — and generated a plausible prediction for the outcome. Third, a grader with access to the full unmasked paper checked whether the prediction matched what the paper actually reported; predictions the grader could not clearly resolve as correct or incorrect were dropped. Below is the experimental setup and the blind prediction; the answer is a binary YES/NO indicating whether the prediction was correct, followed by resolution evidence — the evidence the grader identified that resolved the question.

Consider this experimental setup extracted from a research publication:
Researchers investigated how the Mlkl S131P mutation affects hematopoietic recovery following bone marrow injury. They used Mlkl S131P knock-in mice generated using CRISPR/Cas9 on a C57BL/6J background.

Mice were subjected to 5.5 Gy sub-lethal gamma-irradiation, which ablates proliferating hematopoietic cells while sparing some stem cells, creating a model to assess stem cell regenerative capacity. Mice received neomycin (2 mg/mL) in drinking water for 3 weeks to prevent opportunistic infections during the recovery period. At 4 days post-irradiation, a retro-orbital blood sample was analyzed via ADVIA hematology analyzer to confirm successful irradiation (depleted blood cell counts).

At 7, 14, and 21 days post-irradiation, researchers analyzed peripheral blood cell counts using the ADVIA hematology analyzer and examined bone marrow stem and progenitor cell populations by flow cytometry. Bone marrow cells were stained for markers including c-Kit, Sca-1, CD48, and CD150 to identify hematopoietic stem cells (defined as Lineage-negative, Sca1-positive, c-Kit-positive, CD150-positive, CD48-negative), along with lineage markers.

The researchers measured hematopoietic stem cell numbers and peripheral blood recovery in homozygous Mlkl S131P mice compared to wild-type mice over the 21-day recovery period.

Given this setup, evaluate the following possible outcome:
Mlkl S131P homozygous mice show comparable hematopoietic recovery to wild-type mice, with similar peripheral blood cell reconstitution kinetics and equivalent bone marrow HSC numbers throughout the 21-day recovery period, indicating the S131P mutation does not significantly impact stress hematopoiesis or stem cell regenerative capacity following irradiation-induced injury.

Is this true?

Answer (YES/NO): NO